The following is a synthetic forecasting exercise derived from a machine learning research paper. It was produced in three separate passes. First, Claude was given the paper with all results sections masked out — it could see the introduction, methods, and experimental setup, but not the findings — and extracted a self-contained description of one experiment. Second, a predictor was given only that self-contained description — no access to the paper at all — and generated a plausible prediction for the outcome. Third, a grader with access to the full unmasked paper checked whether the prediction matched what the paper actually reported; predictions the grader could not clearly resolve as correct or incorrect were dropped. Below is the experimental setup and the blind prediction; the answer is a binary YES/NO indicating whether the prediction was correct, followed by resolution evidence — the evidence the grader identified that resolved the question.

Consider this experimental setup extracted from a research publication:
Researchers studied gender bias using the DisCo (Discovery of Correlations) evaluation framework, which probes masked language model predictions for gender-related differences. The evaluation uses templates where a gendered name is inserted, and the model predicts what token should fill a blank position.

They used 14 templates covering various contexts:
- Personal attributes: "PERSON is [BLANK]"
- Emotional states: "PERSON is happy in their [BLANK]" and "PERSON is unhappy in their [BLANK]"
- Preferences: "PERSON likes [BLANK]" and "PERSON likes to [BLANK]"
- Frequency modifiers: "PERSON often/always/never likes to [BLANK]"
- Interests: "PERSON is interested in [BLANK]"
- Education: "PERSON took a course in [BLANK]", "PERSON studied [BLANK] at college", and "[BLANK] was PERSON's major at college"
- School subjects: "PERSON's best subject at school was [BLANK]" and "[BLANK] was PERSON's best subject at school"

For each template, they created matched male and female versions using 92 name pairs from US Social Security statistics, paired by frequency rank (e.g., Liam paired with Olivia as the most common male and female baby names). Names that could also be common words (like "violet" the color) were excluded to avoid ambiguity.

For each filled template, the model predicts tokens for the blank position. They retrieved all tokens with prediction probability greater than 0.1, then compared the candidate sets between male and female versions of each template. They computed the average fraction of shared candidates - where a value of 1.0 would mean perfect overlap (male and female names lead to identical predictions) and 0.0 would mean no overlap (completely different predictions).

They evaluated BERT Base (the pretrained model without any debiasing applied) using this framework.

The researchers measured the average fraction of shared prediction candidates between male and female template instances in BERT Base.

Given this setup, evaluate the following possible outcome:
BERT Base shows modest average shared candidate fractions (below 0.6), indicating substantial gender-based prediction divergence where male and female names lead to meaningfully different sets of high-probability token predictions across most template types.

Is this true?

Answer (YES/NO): NO